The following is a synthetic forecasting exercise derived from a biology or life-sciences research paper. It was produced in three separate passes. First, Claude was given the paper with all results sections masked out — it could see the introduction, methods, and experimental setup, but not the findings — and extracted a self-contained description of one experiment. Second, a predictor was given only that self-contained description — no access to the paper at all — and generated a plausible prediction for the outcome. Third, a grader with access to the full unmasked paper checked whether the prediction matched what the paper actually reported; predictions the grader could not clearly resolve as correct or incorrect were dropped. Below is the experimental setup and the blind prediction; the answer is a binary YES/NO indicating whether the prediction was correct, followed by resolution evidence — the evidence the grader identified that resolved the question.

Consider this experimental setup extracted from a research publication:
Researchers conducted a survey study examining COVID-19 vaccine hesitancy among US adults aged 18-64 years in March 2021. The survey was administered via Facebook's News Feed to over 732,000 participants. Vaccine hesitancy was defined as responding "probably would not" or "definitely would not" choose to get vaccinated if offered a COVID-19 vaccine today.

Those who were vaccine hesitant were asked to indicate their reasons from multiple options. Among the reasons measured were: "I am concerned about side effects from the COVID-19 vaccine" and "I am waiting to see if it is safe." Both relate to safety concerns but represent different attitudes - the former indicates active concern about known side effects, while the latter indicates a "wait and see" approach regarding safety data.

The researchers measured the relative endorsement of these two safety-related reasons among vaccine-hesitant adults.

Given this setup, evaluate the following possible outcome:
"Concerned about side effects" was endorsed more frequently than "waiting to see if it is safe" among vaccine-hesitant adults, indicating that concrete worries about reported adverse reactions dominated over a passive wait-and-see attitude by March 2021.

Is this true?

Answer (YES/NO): YES